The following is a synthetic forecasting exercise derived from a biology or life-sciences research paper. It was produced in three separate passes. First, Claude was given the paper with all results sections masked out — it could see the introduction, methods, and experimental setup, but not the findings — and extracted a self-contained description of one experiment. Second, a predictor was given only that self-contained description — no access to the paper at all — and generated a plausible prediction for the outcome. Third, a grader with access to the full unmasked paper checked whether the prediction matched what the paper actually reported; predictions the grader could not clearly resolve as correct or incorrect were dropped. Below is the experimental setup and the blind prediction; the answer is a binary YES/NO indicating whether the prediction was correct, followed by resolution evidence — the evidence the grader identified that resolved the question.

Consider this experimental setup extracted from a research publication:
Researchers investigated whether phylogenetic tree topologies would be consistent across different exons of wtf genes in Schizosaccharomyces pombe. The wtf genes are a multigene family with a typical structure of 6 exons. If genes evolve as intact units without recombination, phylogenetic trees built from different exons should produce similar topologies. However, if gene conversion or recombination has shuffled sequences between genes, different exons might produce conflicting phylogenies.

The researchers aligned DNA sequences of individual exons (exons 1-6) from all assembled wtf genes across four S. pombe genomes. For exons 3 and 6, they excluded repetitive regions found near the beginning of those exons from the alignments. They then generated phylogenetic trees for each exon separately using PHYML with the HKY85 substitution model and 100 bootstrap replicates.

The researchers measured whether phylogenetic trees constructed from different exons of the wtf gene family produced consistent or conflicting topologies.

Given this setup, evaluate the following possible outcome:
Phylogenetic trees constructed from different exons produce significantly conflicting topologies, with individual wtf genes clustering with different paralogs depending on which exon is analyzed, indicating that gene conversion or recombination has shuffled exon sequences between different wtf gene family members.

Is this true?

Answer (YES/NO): YES